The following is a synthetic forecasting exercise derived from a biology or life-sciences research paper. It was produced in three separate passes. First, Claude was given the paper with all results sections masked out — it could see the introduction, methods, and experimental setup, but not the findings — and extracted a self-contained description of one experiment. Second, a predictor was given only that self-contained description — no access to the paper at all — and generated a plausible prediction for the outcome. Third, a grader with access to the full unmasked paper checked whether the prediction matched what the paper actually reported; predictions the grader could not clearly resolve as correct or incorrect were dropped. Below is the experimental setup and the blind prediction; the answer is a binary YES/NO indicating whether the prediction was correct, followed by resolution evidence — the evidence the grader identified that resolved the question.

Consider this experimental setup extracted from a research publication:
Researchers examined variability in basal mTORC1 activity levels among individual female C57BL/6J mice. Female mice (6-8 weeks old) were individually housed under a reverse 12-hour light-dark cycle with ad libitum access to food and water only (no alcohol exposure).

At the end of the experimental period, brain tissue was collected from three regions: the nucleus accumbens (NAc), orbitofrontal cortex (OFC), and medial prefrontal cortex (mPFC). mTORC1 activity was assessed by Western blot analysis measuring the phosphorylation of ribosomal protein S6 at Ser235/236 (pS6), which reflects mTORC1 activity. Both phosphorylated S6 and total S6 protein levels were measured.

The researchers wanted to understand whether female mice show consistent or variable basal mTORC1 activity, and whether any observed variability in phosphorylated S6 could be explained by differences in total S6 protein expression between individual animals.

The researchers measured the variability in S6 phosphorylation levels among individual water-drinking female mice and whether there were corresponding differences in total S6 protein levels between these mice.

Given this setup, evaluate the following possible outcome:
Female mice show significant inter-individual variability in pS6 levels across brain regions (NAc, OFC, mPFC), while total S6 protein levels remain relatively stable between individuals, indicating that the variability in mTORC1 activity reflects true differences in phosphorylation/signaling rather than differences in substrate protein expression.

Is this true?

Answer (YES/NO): NO